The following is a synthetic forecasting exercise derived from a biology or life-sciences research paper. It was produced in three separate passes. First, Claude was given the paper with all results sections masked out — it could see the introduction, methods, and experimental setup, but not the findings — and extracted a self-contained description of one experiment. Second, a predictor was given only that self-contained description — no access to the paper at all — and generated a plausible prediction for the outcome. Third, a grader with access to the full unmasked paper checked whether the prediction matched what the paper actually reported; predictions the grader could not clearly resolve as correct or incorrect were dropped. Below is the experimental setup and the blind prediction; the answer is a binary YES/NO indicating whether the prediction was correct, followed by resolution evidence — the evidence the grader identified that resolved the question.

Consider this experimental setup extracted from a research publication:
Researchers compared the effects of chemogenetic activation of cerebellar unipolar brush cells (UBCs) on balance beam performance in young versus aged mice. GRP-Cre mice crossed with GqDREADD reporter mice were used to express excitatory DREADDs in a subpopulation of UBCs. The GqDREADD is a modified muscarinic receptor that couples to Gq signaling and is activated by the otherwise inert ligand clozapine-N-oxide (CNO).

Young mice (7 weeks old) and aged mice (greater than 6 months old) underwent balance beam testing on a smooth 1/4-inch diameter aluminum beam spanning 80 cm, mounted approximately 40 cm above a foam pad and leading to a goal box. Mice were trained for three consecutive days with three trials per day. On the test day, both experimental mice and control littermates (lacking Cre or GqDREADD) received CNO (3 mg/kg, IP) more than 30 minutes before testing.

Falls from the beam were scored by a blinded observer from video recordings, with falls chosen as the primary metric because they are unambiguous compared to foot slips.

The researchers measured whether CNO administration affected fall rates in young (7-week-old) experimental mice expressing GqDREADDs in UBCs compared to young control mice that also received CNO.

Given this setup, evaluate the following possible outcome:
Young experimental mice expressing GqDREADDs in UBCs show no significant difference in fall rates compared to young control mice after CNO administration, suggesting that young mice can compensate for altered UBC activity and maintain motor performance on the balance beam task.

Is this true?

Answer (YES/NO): YES